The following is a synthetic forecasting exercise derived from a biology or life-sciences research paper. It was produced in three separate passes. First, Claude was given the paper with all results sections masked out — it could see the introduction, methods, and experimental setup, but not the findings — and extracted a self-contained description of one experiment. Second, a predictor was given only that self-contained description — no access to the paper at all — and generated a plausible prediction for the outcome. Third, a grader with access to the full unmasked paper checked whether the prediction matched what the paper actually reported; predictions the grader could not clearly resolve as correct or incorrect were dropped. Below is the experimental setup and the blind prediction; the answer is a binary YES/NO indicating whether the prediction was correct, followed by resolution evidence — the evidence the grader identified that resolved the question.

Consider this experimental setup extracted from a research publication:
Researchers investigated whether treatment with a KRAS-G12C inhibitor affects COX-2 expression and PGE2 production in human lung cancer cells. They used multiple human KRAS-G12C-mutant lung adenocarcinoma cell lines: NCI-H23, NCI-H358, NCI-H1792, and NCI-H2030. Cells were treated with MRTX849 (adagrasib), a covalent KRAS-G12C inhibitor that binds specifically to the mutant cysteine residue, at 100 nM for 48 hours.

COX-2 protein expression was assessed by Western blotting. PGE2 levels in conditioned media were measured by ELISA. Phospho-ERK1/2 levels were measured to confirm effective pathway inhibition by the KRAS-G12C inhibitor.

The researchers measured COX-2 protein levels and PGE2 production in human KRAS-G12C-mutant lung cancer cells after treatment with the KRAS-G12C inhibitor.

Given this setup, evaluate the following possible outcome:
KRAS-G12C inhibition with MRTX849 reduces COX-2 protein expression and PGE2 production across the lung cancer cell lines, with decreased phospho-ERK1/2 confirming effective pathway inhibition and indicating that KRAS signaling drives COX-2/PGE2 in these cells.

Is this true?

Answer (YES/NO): YES